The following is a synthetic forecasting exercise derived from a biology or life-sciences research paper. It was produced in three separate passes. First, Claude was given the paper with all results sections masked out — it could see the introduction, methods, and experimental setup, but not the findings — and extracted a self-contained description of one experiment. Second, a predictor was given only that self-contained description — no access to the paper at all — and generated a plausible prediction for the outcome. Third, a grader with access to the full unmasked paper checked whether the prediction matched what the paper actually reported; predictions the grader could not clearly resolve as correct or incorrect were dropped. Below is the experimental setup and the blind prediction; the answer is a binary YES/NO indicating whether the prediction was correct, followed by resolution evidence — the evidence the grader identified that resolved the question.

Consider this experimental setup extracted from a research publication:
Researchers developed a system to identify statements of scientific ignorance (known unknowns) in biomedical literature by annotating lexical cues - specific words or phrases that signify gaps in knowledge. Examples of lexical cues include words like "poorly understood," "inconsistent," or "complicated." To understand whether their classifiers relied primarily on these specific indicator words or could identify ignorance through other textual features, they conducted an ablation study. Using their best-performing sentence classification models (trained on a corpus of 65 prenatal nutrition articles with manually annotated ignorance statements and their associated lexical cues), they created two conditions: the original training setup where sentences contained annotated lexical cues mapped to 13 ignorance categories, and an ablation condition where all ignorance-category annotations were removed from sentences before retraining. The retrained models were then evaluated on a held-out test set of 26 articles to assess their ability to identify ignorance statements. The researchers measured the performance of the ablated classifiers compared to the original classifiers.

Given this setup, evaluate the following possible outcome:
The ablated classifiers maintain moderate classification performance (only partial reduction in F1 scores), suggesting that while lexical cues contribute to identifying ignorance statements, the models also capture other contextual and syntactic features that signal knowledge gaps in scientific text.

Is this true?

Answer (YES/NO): NO